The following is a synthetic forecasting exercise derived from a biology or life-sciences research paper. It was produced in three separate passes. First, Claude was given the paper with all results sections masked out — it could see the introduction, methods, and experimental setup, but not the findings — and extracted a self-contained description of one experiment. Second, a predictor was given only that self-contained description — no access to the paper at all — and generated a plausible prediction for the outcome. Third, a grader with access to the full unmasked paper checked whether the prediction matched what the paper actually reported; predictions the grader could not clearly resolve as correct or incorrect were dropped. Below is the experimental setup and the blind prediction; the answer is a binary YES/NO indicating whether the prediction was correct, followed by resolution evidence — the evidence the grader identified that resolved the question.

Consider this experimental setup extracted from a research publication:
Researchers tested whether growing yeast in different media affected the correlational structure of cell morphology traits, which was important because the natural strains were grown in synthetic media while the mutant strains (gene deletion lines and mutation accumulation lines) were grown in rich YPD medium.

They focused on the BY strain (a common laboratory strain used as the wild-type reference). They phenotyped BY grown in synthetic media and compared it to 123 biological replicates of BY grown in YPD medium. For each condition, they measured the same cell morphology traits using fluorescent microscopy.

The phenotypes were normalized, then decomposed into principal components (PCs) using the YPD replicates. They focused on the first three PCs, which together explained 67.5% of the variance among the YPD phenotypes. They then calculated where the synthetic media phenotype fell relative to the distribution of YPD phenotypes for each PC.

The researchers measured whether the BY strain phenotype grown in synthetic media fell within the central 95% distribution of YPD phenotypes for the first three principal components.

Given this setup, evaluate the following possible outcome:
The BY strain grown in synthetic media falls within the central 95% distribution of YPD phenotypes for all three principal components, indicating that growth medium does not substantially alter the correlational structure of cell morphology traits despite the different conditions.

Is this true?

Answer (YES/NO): YES